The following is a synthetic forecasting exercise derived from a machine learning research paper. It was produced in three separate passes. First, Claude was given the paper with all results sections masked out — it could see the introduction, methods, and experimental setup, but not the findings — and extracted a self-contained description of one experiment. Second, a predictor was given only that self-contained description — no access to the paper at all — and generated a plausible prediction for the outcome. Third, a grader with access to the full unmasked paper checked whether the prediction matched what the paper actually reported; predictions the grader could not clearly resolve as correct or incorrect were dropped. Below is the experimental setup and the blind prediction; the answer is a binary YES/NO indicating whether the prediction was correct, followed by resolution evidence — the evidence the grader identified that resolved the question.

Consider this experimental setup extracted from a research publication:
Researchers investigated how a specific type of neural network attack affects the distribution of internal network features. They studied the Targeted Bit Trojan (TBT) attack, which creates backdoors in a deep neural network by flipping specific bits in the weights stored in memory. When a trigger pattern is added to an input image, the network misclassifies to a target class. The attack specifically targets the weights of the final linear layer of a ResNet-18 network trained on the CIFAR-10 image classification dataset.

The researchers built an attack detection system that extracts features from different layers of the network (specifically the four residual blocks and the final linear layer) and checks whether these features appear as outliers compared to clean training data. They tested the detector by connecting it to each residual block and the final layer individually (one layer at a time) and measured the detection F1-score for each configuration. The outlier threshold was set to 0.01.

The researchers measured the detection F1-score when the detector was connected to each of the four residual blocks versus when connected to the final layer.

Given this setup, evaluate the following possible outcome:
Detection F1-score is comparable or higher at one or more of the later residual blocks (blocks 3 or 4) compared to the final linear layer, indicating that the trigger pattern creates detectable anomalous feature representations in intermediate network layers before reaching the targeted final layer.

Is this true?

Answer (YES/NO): NO